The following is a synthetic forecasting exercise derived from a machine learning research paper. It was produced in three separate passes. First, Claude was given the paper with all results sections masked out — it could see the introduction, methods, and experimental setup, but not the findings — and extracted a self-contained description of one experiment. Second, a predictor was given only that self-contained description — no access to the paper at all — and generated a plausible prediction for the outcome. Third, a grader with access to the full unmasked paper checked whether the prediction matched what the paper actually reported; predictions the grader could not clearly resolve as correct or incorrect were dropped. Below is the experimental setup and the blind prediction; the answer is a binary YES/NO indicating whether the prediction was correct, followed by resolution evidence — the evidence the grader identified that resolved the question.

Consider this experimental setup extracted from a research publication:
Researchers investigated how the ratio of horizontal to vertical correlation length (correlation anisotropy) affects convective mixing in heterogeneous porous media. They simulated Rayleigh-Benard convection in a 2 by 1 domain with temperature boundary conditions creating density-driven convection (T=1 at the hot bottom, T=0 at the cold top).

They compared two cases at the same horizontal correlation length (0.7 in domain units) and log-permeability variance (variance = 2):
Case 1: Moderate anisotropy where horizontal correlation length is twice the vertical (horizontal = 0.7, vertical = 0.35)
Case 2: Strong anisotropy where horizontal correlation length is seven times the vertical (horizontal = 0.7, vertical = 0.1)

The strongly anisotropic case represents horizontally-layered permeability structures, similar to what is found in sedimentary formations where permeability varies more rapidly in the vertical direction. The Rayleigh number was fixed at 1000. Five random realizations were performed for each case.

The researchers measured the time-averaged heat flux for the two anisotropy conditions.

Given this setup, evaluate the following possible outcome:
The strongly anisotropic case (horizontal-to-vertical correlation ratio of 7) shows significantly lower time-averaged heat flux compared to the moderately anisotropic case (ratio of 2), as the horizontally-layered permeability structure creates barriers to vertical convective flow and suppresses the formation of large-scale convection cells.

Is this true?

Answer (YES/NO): YES